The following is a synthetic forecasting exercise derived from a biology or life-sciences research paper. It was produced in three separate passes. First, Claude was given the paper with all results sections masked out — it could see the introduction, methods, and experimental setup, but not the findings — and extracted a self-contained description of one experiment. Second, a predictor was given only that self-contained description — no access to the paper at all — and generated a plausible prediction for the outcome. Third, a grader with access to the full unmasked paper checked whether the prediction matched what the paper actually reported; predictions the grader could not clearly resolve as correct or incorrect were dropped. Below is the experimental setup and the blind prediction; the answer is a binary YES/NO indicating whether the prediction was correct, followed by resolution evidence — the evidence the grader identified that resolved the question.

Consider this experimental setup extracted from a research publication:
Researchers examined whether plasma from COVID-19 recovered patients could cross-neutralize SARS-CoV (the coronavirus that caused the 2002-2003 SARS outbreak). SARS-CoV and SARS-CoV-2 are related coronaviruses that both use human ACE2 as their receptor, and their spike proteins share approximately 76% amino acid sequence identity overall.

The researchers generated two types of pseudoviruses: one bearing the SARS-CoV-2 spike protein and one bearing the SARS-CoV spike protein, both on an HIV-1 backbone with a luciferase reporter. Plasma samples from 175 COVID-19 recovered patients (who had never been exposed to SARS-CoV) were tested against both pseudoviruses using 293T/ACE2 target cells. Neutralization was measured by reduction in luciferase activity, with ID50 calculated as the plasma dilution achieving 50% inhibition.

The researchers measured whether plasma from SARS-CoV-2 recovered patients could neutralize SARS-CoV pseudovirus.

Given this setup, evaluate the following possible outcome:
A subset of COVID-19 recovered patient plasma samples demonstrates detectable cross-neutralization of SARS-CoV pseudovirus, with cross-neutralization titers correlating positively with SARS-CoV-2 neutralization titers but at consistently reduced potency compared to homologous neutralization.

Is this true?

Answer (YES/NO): NO